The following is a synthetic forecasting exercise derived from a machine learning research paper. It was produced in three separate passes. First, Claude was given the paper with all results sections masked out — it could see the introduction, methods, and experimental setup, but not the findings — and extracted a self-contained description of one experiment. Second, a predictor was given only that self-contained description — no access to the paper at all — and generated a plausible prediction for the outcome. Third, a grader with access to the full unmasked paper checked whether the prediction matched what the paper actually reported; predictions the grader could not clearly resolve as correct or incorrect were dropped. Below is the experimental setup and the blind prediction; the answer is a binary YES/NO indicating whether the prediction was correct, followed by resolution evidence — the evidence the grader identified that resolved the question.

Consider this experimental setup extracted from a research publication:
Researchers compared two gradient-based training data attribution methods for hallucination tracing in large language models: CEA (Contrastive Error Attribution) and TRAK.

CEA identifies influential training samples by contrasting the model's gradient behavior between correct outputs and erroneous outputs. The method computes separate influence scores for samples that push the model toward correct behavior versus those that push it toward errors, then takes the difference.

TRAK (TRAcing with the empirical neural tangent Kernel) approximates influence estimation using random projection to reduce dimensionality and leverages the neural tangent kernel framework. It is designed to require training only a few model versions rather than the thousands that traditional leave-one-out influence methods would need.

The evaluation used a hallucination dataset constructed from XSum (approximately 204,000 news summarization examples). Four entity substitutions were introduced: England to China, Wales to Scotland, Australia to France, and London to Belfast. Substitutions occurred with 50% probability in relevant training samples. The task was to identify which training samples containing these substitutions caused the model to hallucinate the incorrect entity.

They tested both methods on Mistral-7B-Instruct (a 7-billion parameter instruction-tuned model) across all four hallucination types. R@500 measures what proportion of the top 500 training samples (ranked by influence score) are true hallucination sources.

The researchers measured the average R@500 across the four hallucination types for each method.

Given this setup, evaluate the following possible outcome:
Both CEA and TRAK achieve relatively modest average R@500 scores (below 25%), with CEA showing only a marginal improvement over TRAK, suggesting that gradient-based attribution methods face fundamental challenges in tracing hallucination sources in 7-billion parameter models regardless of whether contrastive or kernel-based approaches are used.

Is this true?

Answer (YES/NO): NO